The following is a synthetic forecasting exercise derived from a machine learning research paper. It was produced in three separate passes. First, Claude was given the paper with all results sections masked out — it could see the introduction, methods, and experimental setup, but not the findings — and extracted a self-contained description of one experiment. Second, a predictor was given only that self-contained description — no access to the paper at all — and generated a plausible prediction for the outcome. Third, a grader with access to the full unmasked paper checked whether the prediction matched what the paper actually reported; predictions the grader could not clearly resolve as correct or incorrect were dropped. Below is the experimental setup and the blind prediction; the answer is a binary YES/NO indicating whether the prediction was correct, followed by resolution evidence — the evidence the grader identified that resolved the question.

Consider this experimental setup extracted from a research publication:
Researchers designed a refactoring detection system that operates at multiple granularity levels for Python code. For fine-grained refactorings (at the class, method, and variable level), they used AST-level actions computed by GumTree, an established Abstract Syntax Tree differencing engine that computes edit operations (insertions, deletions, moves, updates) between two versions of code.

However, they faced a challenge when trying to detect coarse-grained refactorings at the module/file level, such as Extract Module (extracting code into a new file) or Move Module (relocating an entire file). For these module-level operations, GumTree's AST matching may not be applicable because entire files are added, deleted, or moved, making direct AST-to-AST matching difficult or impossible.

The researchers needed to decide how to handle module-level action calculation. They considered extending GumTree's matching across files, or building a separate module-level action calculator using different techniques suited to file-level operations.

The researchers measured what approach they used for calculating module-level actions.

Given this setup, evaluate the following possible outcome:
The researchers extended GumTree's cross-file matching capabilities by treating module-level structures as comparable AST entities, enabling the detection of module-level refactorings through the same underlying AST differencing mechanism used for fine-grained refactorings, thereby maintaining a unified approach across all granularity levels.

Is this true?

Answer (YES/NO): NO